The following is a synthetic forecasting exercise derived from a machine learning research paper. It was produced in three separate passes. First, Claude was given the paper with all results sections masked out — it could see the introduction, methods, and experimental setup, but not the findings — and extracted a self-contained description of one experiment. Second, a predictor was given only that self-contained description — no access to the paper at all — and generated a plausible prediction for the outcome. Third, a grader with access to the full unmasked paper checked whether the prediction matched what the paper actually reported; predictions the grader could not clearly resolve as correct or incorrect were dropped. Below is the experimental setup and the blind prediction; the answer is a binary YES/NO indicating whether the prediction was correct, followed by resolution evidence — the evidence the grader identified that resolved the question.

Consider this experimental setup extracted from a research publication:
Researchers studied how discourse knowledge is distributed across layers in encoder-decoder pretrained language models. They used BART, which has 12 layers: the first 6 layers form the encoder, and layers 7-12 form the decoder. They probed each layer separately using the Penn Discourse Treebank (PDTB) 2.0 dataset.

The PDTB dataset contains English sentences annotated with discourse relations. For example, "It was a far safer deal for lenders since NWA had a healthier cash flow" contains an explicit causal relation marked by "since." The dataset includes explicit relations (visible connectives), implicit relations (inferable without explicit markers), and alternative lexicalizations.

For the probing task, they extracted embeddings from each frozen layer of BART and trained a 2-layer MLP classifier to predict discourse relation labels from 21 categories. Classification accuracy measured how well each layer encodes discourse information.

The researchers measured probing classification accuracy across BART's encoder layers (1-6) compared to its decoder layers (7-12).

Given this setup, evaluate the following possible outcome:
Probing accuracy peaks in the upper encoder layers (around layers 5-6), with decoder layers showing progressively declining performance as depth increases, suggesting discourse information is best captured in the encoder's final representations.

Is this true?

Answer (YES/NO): NO